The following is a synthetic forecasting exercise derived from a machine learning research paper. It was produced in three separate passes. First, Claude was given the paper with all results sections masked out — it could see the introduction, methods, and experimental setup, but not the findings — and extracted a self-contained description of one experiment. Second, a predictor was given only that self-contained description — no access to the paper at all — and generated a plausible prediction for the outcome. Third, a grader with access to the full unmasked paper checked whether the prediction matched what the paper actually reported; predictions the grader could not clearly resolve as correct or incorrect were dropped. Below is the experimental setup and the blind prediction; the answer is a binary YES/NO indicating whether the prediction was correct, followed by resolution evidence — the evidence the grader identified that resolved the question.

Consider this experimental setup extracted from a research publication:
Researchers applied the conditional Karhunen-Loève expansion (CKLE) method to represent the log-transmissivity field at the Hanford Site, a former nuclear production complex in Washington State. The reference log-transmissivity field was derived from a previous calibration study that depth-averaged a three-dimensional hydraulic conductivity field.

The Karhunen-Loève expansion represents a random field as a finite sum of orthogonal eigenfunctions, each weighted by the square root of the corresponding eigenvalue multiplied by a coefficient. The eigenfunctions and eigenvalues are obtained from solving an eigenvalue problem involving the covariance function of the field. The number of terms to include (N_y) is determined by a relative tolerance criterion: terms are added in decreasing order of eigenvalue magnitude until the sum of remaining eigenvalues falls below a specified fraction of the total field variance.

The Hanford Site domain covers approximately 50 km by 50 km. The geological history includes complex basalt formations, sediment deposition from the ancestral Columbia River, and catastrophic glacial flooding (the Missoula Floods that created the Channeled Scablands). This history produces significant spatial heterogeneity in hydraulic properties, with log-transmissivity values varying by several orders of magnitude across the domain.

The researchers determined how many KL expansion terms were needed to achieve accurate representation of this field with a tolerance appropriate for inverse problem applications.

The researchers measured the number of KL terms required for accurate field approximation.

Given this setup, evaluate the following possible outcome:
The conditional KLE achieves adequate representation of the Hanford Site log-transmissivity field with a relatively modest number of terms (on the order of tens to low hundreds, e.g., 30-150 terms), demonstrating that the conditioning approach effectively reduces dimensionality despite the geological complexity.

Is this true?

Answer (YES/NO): NO